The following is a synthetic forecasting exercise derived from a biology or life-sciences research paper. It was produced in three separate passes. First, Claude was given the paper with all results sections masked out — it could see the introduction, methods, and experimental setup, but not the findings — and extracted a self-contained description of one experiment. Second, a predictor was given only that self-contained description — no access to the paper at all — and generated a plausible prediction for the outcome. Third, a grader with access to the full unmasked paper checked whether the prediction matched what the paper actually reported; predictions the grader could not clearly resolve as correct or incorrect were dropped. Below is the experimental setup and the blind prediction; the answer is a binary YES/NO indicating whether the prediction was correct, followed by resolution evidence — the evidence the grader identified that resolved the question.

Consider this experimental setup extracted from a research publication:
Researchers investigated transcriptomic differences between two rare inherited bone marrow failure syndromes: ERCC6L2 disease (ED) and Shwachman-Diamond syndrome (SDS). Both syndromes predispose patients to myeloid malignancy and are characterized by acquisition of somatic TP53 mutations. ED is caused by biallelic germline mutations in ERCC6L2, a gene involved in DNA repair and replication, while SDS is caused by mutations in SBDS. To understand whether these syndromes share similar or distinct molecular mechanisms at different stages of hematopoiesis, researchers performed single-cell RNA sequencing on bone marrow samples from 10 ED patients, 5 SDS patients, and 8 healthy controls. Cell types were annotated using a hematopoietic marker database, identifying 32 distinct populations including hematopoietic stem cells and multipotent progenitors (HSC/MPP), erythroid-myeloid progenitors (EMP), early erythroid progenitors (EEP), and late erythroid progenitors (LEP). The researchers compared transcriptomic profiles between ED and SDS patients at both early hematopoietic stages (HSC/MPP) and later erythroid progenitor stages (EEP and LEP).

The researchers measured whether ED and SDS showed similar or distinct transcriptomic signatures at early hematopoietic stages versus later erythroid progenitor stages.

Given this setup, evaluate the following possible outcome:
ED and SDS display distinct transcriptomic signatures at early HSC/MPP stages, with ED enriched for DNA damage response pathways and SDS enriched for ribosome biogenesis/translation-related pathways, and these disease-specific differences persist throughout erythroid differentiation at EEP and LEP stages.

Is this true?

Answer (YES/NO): NO